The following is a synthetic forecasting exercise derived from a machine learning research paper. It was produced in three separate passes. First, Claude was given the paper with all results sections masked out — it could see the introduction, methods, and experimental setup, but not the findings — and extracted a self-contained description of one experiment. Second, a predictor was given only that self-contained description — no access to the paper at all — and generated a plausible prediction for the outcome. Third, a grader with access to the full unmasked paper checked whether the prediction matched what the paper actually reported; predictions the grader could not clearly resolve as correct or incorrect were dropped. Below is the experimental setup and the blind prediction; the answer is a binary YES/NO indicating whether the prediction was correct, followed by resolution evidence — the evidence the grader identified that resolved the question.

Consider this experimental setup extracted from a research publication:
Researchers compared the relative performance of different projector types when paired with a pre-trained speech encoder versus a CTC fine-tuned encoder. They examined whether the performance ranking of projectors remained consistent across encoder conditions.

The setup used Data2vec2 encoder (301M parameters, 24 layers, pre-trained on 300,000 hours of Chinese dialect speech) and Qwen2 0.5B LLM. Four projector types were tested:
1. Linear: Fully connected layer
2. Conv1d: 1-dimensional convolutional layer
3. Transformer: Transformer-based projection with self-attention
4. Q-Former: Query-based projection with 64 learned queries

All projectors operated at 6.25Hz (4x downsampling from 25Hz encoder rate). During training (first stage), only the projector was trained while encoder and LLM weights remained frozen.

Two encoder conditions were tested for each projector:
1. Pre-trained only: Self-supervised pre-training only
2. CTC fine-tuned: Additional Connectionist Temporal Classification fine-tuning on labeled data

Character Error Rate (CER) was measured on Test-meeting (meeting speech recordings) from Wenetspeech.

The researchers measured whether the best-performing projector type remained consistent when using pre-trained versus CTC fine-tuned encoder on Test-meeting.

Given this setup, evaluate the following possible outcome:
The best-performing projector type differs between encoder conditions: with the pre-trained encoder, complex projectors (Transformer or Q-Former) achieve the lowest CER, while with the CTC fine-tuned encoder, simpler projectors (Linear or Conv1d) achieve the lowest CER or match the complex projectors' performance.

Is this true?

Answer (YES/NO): NO